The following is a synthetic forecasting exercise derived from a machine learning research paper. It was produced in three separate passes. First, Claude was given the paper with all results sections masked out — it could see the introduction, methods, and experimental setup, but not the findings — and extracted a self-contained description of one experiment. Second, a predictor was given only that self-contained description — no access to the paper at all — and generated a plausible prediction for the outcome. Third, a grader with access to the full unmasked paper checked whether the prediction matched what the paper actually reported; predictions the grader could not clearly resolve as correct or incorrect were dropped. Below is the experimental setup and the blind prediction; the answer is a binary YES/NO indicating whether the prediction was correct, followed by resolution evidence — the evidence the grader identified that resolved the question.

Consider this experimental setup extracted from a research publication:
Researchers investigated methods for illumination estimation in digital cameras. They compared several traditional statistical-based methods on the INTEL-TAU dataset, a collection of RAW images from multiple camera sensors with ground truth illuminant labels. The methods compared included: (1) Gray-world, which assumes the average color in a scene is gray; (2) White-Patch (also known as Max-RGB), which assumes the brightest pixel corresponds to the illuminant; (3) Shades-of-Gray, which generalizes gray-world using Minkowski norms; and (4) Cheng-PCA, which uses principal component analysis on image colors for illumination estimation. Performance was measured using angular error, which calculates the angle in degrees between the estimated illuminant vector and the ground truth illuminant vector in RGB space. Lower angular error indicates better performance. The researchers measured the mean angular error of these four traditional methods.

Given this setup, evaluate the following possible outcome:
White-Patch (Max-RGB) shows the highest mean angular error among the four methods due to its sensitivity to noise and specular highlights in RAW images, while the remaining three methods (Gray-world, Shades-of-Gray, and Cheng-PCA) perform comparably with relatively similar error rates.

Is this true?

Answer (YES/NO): YES